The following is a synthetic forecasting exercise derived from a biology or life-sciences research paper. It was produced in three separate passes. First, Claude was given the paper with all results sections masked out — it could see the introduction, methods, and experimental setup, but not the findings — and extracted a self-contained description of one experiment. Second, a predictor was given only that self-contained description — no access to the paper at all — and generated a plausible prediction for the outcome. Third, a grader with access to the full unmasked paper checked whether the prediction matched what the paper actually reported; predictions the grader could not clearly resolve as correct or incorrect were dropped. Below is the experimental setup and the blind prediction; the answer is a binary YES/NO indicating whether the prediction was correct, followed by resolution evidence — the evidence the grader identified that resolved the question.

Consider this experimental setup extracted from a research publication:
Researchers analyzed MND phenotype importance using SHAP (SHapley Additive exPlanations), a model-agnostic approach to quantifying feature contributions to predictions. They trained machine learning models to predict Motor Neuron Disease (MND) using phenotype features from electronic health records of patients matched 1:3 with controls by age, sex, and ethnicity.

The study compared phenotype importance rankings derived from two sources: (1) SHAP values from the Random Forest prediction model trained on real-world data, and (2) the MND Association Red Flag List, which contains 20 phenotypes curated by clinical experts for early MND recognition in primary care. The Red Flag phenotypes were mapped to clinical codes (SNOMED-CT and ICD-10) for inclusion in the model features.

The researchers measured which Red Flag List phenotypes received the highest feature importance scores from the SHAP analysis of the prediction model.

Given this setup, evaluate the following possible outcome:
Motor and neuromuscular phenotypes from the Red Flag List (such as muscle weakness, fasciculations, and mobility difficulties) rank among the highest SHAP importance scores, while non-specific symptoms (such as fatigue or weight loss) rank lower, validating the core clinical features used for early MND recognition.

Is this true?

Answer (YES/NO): NO